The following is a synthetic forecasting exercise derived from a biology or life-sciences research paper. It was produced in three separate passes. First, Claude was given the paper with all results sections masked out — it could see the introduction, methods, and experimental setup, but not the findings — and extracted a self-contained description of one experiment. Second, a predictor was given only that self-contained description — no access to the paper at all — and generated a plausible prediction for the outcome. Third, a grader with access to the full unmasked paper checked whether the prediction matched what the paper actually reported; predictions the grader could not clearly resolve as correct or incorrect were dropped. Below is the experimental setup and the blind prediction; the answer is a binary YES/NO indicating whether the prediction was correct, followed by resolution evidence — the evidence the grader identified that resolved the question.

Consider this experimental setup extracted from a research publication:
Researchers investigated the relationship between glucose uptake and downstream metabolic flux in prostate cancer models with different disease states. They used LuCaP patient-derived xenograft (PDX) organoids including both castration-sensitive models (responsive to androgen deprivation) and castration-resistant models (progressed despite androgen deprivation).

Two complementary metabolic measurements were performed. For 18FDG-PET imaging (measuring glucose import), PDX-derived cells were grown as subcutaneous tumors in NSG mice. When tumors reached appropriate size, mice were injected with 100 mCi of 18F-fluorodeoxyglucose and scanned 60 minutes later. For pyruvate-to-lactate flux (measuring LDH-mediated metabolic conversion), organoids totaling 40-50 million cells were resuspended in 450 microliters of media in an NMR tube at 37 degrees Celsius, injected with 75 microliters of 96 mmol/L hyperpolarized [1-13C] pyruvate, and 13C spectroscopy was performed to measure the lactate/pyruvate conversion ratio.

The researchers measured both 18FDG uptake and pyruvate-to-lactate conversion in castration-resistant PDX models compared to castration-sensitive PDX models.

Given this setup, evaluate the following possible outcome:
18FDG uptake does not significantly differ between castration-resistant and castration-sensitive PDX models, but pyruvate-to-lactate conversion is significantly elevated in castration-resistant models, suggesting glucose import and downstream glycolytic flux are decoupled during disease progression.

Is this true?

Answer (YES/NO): NO